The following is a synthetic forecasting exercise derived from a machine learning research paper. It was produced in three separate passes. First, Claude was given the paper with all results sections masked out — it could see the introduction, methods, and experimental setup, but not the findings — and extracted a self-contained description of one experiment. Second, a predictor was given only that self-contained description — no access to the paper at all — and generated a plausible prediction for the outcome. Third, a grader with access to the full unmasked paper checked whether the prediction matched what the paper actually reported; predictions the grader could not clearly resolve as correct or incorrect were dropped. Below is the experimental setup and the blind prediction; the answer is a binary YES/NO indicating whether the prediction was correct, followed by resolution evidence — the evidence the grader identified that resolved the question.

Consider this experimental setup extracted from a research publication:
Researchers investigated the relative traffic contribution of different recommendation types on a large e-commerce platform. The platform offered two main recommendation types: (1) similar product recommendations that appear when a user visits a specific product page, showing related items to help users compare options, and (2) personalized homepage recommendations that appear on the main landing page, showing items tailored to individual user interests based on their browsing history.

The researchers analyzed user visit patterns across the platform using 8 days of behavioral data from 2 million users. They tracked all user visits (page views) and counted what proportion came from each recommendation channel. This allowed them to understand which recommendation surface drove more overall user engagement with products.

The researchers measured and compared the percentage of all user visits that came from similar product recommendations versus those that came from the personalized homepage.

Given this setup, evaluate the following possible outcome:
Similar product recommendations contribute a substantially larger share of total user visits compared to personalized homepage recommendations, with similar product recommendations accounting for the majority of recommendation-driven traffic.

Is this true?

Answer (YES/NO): YES